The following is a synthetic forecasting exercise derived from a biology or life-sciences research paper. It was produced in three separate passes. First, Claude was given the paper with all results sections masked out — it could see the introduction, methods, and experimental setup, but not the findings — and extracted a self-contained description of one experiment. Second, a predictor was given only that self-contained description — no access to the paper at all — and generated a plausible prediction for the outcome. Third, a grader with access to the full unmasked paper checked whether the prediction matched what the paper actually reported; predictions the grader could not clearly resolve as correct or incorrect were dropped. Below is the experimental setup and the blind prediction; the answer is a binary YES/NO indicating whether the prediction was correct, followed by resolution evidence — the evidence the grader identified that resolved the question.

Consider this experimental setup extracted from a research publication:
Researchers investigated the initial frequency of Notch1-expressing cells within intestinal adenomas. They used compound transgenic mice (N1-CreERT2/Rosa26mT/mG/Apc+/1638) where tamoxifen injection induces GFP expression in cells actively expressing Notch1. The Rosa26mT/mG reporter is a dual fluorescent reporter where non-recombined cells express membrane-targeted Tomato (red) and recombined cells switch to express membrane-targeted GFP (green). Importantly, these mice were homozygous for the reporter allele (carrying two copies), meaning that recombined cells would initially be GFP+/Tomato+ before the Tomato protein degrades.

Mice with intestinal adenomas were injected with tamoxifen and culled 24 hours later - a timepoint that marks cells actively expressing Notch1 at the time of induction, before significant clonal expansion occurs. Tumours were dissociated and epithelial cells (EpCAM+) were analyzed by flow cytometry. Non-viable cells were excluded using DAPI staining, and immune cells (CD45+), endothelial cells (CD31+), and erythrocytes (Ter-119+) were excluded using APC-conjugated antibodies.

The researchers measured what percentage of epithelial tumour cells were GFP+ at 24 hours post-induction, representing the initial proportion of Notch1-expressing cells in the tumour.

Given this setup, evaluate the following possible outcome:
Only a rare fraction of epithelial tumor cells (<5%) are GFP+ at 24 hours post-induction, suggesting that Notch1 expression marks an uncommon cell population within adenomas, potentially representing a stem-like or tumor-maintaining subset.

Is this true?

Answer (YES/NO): YES